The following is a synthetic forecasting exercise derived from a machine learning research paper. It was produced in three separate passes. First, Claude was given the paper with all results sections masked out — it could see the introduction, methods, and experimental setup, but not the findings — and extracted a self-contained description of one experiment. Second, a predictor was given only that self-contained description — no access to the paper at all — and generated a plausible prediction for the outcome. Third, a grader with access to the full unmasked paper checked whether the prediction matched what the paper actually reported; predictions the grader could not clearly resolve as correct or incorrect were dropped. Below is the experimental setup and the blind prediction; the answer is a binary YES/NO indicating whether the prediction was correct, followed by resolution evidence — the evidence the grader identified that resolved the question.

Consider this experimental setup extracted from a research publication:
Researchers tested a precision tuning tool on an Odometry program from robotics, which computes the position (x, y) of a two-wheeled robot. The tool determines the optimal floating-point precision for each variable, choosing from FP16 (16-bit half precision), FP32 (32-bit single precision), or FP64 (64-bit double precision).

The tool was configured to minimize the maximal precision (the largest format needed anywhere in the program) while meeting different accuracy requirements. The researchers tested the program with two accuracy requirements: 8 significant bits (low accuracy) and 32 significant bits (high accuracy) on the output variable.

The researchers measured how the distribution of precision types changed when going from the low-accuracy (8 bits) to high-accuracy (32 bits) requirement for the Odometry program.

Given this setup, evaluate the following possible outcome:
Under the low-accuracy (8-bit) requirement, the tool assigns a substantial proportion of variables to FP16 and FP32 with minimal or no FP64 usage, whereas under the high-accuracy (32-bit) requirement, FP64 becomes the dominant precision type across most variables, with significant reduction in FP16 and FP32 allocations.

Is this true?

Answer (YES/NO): YES